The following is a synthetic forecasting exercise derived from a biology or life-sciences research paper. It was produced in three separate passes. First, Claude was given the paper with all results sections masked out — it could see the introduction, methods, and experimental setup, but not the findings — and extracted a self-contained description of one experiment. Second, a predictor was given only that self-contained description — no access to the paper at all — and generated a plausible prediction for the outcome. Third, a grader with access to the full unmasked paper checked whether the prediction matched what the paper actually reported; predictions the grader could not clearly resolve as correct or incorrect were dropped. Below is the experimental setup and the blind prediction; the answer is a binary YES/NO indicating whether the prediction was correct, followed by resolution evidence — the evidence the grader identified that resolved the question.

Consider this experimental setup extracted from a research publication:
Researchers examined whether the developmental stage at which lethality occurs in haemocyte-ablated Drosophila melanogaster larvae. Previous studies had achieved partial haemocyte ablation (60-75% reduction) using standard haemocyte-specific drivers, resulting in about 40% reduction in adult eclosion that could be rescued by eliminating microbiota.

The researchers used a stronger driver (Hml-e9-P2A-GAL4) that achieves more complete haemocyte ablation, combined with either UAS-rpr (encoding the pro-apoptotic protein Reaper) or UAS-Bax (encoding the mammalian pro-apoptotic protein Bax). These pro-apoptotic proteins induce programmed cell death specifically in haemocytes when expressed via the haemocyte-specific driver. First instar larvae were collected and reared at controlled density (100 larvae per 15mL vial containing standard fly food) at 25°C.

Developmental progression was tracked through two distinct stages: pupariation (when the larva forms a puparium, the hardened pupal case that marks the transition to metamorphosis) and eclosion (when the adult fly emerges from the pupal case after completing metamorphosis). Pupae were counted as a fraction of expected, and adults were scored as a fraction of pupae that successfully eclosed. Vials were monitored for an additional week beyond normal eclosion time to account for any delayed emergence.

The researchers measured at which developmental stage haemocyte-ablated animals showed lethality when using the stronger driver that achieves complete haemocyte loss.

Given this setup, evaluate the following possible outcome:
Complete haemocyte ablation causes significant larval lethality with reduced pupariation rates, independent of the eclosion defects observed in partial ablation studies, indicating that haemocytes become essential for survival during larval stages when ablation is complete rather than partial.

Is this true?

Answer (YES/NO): NO